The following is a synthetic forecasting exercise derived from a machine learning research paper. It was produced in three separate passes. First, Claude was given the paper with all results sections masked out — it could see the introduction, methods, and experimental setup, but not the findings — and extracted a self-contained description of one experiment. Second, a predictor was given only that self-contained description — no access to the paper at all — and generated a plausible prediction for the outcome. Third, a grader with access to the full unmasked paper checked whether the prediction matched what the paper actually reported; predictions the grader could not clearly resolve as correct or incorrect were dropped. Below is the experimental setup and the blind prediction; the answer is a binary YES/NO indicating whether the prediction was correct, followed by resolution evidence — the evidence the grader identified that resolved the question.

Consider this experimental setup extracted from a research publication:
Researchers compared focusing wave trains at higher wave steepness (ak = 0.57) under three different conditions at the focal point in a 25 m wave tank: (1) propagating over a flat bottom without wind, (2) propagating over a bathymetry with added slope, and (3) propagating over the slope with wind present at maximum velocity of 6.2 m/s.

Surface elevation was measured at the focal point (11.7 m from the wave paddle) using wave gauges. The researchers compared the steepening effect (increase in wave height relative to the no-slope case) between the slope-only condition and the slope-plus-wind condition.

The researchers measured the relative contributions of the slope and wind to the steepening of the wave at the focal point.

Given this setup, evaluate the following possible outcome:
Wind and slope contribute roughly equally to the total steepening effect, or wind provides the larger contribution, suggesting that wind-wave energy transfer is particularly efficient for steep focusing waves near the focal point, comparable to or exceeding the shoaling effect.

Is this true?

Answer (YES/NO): NO